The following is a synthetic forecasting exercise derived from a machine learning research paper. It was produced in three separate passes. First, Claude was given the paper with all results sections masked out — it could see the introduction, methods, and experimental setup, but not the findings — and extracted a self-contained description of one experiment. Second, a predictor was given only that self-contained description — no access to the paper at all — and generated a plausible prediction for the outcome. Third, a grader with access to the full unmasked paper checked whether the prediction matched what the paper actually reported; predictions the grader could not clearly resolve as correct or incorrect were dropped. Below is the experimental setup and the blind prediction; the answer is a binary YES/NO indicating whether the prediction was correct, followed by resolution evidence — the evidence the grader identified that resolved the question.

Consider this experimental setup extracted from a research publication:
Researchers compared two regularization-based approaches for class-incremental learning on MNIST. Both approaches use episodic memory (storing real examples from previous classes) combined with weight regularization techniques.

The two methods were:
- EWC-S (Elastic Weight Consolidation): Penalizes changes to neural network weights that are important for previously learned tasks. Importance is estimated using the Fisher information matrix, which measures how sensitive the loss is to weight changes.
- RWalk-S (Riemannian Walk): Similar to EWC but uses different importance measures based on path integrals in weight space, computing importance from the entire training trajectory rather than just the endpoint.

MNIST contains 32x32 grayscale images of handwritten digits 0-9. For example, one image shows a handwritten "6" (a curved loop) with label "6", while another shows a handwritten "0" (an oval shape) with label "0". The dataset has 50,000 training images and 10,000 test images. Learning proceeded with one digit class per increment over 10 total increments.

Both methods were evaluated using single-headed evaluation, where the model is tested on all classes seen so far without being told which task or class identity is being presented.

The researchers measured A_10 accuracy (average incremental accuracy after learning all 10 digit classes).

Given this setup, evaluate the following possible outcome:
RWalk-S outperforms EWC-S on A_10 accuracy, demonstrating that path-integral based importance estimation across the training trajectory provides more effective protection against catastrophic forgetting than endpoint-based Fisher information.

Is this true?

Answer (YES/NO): YES